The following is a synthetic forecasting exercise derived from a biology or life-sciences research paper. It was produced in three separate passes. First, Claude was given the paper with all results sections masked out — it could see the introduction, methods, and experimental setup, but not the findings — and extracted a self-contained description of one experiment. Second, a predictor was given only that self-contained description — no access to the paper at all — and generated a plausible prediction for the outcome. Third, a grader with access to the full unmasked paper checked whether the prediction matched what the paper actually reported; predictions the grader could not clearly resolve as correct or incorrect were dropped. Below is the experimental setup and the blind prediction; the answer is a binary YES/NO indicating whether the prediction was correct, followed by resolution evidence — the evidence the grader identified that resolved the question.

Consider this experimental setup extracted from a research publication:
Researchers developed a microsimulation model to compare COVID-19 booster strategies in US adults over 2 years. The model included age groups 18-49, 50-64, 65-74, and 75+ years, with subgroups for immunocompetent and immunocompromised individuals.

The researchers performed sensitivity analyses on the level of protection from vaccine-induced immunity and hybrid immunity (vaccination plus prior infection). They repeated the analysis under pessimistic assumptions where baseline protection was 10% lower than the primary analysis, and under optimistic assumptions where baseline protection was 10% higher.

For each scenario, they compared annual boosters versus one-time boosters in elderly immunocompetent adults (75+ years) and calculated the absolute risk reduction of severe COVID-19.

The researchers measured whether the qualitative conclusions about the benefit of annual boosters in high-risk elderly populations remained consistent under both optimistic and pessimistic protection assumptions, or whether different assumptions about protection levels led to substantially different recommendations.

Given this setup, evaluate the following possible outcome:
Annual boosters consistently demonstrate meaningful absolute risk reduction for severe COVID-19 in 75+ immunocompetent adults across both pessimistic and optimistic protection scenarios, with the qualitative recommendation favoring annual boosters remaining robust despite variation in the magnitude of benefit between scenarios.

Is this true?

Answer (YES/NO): YES